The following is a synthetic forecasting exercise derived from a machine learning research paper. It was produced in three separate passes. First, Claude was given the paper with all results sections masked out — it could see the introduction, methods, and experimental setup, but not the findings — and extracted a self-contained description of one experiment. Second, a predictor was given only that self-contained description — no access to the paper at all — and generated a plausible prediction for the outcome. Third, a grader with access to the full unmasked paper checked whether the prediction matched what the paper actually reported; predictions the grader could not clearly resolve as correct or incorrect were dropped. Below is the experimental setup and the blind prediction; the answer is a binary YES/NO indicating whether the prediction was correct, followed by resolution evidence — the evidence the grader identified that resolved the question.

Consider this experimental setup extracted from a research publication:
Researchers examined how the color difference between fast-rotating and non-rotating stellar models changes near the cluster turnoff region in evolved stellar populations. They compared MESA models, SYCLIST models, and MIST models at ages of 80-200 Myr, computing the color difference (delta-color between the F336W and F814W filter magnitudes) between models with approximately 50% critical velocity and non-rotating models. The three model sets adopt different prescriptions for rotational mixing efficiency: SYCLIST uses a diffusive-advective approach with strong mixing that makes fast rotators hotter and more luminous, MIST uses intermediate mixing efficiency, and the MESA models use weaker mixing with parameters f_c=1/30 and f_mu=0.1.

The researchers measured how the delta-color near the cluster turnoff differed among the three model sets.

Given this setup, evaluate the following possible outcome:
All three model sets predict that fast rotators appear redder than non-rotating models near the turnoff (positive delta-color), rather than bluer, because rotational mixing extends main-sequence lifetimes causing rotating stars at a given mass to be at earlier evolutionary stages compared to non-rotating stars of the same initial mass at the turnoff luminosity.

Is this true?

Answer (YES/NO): NO